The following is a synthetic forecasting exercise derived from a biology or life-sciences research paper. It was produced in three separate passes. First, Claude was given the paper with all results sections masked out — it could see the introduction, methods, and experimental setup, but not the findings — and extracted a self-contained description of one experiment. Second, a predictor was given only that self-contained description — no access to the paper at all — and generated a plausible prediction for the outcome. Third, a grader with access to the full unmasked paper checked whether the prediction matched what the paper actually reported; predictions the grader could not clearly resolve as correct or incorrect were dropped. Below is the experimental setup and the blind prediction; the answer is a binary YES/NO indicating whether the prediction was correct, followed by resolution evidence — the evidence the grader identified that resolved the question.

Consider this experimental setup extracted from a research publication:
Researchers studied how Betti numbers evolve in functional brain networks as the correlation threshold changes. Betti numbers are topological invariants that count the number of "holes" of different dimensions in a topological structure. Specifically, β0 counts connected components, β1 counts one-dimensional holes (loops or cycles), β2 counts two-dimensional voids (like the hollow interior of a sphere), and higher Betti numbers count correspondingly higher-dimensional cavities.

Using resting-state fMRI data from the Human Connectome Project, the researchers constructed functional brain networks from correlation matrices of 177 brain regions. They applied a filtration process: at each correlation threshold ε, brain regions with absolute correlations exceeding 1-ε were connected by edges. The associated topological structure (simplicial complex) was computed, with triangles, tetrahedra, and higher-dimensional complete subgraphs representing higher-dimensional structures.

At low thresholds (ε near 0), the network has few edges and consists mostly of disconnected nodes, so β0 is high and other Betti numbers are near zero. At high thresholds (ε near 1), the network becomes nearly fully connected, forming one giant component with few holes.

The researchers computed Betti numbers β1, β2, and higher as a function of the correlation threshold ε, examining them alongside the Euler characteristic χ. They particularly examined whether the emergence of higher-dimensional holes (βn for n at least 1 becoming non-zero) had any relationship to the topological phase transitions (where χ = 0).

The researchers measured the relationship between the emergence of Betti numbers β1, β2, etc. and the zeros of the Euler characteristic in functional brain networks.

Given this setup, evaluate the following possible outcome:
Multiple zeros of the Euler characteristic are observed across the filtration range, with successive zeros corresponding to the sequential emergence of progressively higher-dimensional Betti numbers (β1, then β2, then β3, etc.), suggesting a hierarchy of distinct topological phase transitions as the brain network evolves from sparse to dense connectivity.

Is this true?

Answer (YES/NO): NO